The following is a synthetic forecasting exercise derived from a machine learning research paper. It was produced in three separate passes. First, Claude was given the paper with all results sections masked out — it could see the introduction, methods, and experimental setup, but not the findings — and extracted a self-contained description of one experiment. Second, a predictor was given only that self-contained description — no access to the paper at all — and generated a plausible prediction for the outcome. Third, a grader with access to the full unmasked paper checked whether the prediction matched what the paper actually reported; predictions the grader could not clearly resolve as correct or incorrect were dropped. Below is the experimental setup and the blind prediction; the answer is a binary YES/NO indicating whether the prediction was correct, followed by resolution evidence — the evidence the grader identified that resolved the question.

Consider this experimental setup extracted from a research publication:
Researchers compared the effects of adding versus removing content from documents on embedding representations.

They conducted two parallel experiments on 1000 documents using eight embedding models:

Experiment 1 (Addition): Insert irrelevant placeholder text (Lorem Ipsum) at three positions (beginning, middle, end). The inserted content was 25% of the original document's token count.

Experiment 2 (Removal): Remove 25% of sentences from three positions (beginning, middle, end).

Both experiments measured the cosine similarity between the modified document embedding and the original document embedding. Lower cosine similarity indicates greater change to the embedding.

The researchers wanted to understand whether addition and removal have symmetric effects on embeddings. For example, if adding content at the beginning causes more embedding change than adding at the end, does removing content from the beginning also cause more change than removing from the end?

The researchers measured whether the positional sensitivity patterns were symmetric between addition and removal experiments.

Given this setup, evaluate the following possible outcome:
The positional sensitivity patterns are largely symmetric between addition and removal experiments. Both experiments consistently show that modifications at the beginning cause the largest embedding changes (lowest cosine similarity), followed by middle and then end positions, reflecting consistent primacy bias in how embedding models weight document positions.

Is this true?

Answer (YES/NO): NO